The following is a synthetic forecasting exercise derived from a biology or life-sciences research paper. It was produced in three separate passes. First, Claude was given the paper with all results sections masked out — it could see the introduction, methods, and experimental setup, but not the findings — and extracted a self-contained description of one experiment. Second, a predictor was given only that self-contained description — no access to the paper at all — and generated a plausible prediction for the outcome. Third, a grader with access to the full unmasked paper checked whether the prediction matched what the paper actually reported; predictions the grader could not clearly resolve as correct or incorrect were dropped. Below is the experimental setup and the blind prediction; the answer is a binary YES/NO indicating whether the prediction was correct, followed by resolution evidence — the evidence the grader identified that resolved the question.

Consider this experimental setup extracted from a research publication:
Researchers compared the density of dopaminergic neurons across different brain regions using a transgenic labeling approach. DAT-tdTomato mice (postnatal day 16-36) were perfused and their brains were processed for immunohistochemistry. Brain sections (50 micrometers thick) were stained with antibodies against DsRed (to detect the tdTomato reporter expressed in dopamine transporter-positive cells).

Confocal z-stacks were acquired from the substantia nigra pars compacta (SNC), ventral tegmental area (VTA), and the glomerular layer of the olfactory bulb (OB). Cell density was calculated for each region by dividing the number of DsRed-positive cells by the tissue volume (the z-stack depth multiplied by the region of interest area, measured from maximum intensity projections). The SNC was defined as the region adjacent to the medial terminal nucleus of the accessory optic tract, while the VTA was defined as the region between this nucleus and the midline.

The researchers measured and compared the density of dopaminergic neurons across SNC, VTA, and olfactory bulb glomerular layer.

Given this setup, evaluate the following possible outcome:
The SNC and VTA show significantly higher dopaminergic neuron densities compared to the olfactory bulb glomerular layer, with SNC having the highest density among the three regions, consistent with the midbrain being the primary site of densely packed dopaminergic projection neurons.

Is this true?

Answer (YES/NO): NO